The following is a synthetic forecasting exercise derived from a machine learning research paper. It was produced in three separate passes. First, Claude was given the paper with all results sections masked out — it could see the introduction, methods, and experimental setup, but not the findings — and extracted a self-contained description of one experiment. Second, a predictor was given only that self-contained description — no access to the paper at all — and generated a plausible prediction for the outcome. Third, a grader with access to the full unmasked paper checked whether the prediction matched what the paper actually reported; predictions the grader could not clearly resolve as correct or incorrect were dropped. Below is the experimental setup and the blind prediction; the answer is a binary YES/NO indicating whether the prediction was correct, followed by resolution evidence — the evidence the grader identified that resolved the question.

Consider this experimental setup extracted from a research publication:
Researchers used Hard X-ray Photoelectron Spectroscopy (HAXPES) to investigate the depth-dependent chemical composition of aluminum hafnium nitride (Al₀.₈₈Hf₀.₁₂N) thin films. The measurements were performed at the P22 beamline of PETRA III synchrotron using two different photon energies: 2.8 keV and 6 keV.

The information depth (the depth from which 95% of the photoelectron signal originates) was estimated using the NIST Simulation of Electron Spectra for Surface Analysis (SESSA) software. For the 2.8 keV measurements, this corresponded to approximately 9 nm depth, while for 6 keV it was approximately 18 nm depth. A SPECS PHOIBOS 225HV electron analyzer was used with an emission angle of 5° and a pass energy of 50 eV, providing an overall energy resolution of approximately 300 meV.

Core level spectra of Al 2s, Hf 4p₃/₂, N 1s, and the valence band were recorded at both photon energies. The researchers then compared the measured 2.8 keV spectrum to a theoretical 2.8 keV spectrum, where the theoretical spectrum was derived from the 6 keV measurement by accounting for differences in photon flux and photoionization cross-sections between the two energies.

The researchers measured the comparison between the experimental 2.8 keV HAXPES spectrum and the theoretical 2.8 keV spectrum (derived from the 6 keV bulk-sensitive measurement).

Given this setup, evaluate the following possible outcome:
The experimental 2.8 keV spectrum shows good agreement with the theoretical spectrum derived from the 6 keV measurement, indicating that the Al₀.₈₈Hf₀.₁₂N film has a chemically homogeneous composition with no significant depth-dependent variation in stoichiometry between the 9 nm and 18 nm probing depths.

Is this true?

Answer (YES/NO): YES